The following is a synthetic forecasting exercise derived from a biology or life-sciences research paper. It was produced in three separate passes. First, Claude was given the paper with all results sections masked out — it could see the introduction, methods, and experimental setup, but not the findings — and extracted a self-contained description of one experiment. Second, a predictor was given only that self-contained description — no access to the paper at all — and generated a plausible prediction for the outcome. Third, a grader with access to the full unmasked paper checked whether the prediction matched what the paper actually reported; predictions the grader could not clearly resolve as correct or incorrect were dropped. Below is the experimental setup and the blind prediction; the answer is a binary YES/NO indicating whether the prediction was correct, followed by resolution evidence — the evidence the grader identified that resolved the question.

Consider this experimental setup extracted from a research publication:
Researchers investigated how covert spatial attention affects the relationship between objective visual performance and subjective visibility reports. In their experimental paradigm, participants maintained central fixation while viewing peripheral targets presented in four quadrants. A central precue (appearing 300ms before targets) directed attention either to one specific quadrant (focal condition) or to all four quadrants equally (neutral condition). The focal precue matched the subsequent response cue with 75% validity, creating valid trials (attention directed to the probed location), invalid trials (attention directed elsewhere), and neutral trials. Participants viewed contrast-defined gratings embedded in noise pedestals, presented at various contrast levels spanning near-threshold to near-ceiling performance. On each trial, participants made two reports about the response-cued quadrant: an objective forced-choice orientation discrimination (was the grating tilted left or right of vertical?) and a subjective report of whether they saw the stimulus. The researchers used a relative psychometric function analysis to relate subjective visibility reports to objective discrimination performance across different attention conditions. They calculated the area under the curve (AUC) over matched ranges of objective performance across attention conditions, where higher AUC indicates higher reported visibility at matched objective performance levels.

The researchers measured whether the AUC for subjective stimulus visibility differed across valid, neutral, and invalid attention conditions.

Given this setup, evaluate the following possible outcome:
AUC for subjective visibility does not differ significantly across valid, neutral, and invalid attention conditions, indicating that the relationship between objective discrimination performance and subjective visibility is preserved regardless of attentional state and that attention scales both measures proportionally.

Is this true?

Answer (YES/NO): NO